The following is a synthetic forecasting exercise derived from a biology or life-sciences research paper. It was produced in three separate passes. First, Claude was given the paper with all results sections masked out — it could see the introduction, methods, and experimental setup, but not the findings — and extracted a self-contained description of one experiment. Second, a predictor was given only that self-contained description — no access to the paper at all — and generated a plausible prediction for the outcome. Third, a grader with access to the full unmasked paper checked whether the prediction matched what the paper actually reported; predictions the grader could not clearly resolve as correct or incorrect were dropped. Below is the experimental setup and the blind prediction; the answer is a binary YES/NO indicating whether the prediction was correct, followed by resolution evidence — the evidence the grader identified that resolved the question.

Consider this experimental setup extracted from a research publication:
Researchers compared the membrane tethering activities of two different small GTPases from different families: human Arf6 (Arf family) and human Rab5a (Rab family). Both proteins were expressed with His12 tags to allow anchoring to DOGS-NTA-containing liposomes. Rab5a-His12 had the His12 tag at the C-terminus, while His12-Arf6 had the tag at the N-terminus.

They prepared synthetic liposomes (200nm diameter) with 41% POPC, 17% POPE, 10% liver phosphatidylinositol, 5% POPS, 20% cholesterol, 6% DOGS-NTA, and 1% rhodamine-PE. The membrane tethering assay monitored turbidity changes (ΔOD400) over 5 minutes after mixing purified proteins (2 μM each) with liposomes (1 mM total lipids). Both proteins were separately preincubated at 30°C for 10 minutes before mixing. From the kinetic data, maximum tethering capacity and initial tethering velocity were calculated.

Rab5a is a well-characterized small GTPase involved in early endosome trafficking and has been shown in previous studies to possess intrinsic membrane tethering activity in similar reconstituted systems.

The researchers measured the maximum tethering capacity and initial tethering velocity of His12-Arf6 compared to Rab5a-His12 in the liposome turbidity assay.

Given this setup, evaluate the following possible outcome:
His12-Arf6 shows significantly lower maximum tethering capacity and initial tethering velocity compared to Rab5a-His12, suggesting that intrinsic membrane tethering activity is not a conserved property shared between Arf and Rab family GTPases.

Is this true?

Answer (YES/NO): NO